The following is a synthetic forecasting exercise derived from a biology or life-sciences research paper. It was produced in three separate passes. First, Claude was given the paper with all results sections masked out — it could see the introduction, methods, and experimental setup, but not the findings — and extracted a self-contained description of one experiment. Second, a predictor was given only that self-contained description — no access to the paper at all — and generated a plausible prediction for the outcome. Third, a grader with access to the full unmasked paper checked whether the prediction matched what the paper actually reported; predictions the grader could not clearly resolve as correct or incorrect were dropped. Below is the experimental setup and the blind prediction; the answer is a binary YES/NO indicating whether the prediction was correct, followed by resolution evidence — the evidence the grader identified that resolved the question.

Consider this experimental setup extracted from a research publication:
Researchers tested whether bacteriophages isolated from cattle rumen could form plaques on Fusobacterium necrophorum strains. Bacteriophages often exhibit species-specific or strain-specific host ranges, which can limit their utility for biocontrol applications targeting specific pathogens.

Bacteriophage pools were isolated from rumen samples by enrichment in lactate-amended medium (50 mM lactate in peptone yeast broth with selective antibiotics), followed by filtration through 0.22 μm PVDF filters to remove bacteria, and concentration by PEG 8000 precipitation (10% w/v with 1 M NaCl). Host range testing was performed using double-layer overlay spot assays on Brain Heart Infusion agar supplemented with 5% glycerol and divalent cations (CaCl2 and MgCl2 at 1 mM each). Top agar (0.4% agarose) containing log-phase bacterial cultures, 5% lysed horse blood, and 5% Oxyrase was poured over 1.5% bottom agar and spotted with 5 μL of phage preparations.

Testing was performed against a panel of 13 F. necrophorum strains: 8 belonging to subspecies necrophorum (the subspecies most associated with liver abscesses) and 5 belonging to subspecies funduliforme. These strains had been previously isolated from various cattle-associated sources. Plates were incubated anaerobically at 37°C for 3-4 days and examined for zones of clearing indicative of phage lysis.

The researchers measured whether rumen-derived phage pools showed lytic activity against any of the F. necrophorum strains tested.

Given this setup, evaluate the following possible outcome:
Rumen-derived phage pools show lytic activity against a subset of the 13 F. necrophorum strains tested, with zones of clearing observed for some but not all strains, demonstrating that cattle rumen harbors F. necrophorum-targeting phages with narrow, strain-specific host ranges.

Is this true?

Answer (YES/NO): NO